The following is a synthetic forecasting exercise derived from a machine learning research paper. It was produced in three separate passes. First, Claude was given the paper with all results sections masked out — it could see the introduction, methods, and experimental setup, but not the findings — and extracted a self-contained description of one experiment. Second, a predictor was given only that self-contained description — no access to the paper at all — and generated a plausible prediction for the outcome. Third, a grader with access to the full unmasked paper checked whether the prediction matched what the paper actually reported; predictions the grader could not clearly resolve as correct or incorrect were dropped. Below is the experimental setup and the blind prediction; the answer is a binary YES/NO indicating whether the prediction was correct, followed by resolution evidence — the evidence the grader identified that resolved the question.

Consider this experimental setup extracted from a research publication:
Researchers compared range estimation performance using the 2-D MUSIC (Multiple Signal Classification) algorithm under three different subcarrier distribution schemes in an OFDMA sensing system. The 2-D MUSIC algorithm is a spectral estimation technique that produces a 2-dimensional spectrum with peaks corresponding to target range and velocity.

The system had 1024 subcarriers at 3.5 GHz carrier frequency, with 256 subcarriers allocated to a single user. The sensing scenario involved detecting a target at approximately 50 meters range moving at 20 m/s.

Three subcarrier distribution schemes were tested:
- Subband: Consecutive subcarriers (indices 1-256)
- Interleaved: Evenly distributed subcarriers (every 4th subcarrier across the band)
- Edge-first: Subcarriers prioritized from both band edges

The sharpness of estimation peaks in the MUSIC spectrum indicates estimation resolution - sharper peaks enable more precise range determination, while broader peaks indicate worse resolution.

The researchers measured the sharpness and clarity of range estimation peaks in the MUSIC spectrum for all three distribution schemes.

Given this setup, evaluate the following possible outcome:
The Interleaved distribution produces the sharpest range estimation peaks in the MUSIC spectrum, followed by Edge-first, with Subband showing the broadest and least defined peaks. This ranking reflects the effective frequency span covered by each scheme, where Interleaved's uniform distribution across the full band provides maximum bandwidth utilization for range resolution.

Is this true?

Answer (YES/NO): NO